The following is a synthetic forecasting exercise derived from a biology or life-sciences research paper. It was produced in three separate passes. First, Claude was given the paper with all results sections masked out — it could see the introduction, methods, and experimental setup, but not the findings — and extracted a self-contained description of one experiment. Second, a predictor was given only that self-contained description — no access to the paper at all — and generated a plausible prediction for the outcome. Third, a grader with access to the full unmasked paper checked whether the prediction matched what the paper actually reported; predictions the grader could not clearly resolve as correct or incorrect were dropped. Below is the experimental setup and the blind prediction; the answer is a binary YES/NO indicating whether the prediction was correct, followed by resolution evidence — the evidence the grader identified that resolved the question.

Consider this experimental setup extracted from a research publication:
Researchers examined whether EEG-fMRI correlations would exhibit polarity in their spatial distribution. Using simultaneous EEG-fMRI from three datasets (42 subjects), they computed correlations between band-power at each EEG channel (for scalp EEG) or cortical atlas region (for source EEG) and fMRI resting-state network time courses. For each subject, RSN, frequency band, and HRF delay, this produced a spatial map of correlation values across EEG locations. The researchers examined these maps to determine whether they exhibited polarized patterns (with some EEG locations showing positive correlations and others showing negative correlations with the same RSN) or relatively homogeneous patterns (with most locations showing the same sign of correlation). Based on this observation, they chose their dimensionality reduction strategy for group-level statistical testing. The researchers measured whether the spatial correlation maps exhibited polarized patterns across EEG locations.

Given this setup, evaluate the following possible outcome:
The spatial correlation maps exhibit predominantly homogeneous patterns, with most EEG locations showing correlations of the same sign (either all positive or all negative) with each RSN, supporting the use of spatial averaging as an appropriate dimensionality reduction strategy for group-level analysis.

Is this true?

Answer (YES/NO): YES